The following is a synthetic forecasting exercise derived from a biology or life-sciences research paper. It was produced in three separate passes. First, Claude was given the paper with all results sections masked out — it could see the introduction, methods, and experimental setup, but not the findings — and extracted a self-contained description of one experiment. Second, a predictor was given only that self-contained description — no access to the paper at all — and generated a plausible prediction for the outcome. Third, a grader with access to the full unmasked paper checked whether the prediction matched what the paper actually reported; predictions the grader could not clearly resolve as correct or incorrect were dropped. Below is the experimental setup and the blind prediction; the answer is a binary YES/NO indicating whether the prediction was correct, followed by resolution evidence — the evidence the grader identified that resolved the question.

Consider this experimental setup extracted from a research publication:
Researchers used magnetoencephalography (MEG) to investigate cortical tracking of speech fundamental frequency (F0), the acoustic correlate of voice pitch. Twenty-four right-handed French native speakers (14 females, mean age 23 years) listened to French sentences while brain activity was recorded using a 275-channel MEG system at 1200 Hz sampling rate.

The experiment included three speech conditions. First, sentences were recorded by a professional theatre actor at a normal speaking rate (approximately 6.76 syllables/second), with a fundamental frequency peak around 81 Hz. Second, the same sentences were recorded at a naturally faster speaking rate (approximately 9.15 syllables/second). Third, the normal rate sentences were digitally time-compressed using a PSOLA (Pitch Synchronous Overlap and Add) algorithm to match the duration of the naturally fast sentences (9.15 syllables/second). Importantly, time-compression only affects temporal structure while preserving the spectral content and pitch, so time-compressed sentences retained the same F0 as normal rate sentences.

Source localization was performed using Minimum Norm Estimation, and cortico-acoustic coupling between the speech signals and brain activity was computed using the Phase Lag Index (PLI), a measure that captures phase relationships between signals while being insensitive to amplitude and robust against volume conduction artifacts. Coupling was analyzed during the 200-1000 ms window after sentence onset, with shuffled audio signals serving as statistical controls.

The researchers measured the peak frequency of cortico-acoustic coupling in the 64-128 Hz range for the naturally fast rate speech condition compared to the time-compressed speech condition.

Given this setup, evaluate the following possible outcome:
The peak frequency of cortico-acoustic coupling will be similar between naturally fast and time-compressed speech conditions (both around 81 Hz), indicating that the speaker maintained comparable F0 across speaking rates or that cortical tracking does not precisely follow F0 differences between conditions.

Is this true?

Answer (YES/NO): NO